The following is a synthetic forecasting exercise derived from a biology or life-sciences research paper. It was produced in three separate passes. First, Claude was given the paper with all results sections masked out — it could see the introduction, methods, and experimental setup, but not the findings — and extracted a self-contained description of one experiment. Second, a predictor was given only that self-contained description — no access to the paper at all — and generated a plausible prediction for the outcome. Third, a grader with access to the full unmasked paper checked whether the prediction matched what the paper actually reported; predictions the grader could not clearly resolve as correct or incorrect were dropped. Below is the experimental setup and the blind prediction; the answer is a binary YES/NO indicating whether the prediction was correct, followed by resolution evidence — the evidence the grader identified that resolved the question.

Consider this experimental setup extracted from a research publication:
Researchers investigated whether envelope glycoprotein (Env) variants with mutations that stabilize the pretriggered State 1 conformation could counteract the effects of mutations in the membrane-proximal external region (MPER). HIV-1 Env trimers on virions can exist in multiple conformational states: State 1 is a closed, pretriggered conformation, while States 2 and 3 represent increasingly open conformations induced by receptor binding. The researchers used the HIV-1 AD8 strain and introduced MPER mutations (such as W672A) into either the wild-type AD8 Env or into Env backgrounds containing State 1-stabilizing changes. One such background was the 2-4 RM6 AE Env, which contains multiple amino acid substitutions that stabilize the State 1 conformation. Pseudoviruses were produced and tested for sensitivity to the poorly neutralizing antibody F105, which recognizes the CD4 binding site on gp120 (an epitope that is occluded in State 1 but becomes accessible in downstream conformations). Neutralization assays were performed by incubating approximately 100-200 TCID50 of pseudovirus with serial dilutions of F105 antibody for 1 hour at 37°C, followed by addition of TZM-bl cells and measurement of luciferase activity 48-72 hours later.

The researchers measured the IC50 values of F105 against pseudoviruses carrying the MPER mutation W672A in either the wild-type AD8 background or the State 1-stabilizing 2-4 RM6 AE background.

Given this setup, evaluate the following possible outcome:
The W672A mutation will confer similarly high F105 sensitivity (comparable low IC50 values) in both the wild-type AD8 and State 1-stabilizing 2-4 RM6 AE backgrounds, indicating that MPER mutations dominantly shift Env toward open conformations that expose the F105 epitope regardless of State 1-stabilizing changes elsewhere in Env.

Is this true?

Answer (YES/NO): NO